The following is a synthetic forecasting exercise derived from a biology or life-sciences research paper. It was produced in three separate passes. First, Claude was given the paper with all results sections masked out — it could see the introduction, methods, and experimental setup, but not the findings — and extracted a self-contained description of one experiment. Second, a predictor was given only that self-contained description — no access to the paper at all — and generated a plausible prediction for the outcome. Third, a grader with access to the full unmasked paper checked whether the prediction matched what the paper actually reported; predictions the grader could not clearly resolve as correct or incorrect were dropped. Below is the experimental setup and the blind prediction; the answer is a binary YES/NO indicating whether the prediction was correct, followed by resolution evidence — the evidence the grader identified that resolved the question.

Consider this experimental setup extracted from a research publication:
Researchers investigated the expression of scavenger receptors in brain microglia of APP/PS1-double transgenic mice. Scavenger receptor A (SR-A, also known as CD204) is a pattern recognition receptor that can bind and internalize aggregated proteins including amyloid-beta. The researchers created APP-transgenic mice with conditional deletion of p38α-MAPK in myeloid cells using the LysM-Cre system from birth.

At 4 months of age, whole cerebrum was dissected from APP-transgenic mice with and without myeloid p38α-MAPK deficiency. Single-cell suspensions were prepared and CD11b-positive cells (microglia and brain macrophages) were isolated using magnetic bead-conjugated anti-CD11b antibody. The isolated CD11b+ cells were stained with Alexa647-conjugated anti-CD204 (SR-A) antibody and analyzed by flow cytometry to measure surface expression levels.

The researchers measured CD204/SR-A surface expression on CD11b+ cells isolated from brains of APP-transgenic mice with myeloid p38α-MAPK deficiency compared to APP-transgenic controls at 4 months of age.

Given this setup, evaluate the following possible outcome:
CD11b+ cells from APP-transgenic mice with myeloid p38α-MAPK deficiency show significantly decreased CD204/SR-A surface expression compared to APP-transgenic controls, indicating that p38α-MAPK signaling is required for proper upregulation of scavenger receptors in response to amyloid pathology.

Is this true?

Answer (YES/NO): NO